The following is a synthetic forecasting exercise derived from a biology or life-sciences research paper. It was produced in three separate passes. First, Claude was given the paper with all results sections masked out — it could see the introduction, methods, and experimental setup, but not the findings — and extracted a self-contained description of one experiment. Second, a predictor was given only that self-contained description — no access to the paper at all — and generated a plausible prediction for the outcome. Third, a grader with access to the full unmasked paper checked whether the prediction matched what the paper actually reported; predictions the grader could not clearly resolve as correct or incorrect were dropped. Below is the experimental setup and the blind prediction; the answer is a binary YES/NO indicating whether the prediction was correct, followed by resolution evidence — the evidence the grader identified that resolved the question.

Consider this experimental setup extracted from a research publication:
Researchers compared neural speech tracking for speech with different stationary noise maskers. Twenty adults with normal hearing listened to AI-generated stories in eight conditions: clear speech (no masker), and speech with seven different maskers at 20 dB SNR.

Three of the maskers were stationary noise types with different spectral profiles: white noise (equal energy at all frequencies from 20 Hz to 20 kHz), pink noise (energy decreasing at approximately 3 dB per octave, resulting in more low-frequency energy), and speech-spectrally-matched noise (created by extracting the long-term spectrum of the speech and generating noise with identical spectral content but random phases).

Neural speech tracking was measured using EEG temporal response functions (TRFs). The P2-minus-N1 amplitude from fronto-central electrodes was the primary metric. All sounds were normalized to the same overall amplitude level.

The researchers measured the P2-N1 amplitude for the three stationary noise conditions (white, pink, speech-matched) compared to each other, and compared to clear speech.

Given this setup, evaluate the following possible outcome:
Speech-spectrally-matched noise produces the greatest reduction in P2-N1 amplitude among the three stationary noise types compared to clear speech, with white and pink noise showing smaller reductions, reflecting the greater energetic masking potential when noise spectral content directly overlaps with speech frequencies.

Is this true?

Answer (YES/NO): NO